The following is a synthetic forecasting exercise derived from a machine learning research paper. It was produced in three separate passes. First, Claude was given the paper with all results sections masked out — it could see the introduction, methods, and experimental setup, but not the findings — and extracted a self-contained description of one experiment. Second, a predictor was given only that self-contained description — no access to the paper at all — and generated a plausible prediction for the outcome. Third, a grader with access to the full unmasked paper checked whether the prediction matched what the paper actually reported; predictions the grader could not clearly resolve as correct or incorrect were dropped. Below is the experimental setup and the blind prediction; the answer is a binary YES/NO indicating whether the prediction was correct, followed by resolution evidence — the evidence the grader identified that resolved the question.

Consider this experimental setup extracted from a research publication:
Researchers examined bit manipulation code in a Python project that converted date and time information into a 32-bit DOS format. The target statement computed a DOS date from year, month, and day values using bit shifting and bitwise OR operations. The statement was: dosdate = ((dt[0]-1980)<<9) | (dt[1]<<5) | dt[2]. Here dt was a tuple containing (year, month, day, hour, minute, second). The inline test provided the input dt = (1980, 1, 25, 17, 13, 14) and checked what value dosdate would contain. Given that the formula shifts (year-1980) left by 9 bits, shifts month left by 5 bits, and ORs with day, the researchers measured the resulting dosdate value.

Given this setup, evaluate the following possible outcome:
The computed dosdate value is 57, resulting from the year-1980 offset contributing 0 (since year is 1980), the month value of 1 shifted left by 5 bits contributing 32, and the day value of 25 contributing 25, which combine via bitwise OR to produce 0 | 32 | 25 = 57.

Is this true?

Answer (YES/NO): YES